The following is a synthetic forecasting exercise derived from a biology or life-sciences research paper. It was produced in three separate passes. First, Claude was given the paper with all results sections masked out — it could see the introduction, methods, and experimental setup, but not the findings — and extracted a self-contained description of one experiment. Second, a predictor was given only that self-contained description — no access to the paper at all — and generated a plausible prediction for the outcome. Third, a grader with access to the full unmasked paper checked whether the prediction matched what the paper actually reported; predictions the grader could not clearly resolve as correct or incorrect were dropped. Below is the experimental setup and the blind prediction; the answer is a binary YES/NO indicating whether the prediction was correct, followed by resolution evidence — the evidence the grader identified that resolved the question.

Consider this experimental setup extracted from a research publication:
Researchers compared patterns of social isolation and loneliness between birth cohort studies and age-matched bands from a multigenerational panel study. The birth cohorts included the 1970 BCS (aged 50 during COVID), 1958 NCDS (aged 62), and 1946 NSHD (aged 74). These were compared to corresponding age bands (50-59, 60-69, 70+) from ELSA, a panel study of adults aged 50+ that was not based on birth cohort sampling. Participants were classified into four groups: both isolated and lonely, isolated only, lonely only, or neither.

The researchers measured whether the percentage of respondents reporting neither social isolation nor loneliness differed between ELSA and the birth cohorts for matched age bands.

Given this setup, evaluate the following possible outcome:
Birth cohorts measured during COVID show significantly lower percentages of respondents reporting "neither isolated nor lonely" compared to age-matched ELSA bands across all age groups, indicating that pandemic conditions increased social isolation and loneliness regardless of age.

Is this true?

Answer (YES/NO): NO